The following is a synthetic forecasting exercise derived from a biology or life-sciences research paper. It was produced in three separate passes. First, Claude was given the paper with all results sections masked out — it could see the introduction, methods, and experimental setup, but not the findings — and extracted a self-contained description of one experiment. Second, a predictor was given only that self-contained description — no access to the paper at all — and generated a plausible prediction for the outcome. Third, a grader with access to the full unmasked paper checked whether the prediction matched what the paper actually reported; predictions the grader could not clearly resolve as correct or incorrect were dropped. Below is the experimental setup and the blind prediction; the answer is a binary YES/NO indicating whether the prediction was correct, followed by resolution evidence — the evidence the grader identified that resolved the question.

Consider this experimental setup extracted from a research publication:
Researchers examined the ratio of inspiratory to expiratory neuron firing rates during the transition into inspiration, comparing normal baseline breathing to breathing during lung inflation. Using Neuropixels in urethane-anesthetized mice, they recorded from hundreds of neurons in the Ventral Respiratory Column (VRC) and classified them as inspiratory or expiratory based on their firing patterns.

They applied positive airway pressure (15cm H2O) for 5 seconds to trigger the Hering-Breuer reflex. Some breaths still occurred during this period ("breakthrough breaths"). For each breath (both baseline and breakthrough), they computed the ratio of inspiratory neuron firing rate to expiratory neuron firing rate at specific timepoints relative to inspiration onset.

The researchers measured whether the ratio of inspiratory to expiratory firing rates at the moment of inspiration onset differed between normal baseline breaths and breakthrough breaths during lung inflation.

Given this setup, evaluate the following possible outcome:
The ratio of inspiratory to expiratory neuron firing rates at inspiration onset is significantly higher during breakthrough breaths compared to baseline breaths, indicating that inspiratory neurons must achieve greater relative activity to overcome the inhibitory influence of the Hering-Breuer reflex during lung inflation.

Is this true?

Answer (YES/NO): NO